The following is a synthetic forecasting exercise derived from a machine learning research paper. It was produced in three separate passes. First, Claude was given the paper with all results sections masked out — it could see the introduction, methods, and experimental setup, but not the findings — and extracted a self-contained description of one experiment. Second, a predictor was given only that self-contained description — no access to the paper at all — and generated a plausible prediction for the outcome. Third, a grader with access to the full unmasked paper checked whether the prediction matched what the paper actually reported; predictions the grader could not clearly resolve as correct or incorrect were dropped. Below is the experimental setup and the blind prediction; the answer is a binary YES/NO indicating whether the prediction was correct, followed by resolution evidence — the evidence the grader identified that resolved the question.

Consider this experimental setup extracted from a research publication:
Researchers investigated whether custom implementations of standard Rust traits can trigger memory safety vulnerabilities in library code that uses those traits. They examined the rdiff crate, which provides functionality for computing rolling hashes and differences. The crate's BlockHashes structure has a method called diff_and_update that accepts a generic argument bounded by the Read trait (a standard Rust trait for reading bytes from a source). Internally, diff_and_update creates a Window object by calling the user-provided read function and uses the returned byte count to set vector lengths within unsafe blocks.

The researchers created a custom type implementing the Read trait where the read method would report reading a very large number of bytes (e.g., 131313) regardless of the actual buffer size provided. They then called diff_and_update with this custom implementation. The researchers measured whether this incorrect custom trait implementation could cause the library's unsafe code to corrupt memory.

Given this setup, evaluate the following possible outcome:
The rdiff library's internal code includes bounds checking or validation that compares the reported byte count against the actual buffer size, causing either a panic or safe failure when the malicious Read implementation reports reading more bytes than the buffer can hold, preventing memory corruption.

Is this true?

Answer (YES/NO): NO